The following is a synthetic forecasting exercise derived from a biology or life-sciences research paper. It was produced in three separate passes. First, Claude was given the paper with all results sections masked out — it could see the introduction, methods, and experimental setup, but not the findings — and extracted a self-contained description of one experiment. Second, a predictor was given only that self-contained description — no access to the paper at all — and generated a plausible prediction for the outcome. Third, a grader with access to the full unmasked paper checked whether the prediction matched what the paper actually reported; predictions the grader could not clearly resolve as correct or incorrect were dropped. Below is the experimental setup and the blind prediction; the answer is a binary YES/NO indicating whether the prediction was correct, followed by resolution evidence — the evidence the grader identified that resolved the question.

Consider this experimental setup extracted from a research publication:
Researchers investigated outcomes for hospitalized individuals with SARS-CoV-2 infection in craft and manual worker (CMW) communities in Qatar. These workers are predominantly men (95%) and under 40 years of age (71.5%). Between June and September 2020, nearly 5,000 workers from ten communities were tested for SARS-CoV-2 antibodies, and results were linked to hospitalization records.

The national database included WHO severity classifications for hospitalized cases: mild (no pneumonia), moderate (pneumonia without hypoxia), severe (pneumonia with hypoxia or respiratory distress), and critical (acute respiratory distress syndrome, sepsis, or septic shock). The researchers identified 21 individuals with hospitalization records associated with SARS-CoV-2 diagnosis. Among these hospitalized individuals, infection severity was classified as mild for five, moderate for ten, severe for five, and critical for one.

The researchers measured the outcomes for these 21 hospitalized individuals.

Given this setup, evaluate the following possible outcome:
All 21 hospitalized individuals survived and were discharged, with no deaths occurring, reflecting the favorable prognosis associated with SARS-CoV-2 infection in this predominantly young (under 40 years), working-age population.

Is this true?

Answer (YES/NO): YES